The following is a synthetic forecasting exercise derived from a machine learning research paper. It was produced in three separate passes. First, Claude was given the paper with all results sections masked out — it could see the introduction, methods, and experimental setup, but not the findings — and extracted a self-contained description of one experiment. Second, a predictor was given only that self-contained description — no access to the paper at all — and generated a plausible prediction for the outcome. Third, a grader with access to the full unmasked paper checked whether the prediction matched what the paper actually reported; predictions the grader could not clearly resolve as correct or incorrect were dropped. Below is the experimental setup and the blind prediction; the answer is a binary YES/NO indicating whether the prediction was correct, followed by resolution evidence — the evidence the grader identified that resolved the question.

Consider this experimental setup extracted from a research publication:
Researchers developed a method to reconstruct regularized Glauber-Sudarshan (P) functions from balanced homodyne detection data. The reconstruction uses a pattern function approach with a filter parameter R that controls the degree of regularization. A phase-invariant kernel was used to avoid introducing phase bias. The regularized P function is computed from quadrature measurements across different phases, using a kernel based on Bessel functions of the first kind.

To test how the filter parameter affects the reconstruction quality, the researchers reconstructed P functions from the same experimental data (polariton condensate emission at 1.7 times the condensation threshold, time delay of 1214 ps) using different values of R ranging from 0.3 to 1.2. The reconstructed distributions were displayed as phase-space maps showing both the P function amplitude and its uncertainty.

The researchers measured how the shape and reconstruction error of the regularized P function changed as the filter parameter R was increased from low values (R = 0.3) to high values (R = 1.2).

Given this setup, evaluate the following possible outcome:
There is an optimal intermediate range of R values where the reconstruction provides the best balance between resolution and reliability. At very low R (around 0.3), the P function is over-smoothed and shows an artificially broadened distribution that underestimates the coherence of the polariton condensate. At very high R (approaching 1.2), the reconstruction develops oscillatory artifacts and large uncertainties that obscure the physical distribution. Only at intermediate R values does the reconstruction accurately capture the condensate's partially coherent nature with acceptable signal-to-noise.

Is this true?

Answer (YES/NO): NO